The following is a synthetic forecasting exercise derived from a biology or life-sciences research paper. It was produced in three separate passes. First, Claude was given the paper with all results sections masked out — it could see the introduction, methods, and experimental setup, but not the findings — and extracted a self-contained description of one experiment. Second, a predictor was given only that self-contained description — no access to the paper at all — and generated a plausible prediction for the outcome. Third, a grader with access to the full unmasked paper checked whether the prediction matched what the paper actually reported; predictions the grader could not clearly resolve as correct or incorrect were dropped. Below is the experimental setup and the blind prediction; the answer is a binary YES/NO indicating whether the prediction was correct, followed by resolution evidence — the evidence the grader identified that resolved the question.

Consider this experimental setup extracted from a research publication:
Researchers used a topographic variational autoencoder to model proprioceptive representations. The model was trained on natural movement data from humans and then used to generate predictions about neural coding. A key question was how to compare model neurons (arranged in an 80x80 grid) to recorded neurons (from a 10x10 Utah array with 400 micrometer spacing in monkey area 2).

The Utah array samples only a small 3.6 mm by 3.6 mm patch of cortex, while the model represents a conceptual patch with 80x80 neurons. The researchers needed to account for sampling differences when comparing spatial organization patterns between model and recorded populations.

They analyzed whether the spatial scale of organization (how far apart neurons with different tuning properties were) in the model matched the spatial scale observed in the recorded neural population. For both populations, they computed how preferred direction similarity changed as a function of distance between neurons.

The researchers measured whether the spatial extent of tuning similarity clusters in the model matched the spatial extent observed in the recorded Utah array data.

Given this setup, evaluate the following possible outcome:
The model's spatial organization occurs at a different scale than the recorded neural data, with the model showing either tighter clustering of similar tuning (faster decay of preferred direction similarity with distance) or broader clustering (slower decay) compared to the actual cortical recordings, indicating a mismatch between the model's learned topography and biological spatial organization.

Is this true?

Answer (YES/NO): NO